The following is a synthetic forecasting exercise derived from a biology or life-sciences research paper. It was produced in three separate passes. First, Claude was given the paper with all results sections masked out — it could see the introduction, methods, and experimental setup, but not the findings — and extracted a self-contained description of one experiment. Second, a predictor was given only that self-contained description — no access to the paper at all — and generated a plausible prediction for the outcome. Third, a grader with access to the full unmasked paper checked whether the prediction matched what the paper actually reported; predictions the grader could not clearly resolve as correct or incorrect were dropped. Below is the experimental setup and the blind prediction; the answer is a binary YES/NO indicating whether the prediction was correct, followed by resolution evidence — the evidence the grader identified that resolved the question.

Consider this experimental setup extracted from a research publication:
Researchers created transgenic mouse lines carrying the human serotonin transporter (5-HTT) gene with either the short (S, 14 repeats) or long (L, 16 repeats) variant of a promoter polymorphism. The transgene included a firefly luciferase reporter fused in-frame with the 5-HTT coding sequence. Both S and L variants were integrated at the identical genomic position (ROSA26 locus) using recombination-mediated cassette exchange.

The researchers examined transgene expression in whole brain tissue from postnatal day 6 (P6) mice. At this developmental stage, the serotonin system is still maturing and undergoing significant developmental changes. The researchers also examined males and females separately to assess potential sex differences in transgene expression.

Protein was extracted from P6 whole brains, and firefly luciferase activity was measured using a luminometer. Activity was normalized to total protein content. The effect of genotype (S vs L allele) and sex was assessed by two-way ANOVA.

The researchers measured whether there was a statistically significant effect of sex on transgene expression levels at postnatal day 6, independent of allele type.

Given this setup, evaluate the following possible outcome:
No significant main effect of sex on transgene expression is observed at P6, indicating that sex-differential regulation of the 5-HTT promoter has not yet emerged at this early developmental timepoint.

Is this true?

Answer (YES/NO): NO